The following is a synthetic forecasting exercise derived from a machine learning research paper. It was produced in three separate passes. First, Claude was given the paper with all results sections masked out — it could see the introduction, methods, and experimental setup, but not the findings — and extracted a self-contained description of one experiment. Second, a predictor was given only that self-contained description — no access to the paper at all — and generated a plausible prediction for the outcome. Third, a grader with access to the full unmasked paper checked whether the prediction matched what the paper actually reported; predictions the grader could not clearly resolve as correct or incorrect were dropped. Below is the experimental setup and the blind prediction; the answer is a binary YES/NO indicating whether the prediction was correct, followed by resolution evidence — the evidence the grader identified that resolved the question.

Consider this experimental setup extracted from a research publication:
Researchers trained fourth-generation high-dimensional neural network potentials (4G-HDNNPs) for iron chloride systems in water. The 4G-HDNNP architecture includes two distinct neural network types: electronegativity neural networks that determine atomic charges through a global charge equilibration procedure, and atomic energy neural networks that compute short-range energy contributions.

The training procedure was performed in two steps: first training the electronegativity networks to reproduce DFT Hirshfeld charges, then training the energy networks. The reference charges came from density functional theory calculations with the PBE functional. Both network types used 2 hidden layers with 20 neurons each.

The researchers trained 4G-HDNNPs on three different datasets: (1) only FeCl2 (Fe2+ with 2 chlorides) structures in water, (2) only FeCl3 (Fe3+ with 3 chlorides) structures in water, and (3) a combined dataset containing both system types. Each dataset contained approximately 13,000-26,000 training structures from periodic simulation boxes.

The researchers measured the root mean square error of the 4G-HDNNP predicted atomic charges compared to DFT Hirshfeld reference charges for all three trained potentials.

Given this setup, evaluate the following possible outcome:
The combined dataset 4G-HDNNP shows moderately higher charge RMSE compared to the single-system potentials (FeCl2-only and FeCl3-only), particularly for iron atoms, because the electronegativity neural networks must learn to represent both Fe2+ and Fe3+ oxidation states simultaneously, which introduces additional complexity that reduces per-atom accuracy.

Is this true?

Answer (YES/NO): NO